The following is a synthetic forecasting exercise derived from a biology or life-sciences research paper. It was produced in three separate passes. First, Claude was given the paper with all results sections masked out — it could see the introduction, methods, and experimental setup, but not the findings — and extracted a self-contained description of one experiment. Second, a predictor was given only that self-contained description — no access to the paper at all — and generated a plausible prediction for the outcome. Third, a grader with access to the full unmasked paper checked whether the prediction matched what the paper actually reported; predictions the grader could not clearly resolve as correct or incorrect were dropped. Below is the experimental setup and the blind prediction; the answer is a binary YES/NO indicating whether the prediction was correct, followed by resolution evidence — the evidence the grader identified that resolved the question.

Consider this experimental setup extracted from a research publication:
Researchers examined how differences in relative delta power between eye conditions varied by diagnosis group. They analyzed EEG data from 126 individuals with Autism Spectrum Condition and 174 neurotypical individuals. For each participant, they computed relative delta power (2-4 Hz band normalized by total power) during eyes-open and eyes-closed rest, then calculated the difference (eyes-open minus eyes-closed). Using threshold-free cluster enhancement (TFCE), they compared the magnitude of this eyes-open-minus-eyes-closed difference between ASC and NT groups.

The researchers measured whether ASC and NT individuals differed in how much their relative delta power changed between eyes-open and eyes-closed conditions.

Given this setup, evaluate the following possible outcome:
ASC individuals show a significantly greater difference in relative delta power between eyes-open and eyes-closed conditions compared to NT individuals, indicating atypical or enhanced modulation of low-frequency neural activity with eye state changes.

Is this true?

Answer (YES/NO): NO